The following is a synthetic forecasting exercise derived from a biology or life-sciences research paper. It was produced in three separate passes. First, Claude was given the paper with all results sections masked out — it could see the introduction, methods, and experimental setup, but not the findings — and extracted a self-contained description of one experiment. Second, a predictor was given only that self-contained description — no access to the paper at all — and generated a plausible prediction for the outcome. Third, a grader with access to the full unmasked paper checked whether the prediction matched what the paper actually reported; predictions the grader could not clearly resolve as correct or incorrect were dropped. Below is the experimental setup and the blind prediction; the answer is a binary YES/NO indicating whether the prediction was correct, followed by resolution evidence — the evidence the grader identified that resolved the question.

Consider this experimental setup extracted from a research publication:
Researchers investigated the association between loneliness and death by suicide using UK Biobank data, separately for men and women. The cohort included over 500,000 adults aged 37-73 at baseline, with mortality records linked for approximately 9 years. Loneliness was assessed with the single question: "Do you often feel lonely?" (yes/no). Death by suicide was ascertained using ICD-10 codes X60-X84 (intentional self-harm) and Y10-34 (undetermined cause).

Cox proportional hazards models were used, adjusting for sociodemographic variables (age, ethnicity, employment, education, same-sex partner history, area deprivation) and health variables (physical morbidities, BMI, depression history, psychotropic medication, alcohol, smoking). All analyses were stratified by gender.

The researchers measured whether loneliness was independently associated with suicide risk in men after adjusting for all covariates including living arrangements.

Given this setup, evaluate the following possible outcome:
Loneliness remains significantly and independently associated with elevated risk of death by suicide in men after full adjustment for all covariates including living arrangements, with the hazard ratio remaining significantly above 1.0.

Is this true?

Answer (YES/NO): YES